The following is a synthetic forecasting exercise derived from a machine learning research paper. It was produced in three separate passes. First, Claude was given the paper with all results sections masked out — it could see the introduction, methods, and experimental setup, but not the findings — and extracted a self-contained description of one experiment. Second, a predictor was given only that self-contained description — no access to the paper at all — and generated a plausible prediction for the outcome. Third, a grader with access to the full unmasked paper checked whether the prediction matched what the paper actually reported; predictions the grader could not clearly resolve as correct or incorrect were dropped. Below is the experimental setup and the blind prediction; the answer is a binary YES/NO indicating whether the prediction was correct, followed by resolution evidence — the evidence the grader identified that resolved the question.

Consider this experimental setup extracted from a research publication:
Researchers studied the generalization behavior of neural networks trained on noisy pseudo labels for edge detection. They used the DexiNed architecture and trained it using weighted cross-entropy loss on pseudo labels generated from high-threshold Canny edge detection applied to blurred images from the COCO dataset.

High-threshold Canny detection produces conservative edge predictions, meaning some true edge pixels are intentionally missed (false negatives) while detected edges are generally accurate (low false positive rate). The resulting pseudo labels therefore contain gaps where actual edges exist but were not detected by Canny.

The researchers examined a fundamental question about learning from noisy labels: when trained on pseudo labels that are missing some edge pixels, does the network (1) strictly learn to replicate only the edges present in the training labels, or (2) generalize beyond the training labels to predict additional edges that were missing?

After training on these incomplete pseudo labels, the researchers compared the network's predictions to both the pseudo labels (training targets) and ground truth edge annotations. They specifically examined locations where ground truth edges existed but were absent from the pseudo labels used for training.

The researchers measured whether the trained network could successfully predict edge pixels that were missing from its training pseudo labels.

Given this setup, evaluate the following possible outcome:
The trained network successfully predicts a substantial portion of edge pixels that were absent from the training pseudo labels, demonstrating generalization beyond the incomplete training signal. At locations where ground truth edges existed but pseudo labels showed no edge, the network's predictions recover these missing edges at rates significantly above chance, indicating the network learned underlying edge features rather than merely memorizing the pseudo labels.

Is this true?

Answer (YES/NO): YES